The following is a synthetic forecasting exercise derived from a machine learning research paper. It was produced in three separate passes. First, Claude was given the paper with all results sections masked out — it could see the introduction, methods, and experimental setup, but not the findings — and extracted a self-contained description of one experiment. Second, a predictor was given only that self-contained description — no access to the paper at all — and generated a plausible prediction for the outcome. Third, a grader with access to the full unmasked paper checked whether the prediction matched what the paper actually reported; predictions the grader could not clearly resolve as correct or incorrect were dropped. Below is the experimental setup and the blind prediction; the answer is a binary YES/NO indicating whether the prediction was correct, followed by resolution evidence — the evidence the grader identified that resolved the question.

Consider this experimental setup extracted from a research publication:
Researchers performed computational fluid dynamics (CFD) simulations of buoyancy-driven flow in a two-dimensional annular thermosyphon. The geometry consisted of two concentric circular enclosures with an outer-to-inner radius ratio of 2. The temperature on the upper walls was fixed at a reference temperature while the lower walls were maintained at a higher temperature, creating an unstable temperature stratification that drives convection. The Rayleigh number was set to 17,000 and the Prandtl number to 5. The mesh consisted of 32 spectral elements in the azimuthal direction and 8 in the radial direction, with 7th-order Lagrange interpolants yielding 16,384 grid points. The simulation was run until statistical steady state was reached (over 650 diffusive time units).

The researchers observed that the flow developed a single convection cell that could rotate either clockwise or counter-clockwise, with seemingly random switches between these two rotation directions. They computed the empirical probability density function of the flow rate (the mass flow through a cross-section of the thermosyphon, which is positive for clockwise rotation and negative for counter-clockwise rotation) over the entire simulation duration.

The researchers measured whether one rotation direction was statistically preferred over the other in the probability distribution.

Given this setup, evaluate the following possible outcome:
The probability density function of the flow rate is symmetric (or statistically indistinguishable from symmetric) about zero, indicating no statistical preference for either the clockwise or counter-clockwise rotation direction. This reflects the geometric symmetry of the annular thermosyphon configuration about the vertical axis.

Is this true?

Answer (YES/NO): YES